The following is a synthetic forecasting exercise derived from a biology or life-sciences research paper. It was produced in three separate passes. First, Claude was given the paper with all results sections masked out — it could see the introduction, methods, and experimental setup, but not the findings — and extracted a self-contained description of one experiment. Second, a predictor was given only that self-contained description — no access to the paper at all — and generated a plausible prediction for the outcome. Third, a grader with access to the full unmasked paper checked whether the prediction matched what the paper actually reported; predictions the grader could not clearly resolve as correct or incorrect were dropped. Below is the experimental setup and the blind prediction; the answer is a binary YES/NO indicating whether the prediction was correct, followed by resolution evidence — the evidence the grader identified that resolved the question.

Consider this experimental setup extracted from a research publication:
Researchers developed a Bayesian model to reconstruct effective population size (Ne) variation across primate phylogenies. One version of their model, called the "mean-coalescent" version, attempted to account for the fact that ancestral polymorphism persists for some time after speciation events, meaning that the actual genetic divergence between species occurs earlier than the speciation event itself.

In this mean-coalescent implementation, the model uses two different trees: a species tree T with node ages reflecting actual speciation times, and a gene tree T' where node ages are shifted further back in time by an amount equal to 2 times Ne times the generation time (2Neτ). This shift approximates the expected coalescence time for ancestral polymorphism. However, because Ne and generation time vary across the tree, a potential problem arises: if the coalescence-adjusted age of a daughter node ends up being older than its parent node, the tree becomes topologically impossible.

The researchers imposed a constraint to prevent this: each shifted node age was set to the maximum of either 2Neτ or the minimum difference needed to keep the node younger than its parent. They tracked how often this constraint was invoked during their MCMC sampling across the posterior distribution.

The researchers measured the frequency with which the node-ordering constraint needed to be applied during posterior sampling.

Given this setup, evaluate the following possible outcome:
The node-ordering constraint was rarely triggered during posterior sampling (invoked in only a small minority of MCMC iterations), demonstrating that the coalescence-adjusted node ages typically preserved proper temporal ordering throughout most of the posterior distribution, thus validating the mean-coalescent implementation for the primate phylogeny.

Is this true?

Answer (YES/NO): YES